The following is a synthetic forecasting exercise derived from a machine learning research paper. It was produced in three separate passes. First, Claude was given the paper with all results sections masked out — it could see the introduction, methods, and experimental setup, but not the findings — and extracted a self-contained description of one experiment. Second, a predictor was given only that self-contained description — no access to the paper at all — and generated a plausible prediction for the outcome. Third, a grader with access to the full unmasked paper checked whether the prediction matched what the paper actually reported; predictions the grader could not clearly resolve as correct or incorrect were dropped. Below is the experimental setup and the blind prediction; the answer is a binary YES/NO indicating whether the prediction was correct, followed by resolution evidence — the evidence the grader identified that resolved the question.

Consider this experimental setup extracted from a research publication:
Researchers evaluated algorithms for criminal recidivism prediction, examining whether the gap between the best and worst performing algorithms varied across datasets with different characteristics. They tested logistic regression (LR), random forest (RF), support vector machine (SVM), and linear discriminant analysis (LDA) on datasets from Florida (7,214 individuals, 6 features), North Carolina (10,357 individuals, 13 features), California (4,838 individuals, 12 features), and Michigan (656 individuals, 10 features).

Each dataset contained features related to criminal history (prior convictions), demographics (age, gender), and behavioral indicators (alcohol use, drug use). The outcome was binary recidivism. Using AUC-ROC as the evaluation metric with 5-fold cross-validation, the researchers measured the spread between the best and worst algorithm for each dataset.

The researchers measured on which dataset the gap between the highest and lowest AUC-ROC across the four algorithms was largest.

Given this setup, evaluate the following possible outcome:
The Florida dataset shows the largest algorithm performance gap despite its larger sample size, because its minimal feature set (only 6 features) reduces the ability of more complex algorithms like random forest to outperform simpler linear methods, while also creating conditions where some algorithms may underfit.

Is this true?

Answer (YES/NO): NO